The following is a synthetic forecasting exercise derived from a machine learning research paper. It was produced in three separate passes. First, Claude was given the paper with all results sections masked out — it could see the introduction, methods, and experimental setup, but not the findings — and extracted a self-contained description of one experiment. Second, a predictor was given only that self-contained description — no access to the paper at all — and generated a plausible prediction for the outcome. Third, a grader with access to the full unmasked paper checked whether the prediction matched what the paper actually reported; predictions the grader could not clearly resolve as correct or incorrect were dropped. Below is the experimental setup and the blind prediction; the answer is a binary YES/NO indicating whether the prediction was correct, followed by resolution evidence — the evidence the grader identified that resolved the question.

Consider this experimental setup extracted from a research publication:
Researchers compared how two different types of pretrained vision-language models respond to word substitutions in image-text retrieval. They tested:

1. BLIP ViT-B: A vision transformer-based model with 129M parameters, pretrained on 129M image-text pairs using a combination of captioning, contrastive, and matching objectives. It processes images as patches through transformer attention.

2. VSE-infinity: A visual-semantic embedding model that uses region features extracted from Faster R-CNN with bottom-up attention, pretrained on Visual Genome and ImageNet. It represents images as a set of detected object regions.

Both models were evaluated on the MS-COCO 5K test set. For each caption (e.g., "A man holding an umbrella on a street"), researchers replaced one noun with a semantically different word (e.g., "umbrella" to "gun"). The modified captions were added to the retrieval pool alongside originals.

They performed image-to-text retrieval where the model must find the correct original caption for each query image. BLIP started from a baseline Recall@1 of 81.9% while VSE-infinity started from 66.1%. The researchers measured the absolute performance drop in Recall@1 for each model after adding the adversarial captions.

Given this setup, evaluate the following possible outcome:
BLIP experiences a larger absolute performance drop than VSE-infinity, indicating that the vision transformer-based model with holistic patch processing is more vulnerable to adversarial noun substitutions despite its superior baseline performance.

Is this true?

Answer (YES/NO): NO